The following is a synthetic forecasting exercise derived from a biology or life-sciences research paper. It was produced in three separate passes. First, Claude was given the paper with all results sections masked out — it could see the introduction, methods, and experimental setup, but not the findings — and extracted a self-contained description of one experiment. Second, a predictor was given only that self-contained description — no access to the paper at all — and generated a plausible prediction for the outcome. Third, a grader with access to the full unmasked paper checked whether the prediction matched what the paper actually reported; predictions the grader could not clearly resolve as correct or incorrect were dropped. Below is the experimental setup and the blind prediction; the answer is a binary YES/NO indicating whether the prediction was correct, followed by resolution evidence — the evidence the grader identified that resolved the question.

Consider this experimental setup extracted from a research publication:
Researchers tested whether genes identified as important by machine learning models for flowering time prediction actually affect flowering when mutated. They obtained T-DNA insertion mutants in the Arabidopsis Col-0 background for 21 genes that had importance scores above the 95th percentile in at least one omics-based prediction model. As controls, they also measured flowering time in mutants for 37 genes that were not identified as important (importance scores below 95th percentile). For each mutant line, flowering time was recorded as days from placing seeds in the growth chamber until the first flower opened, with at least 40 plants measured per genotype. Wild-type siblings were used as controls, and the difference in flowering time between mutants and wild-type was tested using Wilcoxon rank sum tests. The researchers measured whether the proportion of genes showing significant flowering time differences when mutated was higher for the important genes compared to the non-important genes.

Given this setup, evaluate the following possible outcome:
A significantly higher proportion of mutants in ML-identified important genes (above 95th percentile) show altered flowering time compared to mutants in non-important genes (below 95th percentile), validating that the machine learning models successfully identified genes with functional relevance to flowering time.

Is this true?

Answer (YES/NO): NO